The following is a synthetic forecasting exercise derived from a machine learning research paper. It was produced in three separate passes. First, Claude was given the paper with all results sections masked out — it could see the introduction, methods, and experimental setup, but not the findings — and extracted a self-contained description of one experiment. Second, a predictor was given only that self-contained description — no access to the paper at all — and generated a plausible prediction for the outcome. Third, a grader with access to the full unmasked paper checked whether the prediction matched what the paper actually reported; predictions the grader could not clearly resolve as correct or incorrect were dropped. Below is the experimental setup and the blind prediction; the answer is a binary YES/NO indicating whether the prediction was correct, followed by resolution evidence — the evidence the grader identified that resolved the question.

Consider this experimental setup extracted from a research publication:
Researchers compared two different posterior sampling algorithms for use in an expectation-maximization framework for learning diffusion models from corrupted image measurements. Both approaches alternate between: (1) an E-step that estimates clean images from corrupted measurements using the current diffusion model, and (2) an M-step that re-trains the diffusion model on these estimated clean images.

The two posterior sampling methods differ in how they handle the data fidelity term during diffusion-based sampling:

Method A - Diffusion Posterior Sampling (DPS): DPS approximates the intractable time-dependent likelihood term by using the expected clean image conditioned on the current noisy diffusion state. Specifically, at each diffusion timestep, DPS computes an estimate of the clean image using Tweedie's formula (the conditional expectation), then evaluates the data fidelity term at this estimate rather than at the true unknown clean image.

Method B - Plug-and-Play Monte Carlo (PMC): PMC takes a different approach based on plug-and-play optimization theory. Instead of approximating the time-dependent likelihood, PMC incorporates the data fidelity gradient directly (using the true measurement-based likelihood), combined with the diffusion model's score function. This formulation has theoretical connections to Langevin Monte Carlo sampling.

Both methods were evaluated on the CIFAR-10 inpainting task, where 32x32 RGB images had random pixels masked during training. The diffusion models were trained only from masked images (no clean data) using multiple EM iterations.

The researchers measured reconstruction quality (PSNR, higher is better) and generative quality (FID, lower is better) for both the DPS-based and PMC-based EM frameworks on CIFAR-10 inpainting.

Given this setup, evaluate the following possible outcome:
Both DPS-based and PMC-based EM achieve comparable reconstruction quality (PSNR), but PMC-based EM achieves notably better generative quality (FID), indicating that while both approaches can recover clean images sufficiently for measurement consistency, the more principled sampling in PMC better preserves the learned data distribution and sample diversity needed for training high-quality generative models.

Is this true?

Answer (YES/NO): NO